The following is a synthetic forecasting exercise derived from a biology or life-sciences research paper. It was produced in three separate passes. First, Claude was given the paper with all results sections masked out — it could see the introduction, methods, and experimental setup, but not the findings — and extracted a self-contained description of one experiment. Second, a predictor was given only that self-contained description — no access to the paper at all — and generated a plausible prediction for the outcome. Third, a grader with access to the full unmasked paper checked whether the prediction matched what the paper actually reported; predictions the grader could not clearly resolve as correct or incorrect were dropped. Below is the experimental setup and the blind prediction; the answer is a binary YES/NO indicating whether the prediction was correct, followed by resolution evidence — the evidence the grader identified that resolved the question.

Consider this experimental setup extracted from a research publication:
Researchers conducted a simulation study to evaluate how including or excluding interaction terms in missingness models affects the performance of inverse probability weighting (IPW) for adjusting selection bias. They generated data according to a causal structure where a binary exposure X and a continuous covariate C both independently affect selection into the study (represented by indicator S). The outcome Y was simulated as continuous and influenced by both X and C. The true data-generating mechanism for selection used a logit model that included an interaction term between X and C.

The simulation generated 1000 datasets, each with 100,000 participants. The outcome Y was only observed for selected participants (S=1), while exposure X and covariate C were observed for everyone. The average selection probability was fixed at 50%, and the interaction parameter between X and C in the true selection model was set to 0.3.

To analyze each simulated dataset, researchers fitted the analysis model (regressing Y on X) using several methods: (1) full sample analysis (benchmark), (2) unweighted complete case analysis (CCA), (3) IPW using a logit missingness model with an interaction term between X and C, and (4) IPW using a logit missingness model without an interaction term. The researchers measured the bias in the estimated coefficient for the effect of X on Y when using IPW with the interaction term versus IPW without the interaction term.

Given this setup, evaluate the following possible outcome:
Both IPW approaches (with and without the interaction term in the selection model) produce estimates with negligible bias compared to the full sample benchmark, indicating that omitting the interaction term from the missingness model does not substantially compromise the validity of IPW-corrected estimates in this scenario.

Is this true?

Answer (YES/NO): NO